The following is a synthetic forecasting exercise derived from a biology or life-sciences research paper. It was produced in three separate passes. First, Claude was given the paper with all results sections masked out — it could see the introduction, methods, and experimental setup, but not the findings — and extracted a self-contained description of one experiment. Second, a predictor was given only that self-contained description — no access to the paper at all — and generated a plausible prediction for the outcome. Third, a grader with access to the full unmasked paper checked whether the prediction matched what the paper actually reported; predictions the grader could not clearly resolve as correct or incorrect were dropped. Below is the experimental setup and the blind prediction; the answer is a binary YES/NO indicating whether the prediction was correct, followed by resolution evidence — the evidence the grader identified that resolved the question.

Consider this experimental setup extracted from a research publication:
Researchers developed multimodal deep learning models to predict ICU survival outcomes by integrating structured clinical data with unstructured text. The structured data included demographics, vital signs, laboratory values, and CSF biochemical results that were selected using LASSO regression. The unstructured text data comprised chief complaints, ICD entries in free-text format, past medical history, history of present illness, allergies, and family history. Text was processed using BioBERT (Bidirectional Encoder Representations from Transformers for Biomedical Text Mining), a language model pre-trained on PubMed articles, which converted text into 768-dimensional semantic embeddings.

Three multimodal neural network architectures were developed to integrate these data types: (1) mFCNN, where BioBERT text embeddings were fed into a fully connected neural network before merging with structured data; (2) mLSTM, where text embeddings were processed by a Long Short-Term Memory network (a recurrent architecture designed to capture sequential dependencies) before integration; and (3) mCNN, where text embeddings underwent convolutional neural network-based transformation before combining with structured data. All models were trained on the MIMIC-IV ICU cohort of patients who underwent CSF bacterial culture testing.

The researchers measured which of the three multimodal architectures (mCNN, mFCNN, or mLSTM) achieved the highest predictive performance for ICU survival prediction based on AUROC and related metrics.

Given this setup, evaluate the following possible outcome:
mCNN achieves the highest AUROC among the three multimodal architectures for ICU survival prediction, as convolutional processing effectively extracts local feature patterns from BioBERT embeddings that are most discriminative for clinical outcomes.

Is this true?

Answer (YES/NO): YES